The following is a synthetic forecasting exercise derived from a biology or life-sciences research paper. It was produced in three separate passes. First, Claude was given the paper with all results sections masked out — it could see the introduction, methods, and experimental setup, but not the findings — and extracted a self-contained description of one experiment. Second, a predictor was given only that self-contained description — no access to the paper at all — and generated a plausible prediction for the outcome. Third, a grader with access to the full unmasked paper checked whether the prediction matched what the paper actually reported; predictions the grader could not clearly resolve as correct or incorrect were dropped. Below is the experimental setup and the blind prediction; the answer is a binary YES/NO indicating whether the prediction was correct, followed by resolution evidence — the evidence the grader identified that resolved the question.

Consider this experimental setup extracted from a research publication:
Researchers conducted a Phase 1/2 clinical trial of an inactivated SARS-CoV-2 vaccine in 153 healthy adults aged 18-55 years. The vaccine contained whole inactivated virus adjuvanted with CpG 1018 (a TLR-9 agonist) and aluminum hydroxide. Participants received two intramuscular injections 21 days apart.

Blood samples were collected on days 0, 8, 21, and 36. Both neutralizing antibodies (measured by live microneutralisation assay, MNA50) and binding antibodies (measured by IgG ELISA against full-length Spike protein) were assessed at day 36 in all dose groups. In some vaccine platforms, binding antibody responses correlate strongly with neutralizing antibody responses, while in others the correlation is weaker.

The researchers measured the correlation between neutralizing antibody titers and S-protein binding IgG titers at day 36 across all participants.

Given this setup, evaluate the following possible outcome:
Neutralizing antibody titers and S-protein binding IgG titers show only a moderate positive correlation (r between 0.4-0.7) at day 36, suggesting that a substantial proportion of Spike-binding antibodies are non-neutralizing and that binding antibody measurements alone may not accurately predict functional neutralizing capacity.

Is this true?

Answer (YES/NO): NO